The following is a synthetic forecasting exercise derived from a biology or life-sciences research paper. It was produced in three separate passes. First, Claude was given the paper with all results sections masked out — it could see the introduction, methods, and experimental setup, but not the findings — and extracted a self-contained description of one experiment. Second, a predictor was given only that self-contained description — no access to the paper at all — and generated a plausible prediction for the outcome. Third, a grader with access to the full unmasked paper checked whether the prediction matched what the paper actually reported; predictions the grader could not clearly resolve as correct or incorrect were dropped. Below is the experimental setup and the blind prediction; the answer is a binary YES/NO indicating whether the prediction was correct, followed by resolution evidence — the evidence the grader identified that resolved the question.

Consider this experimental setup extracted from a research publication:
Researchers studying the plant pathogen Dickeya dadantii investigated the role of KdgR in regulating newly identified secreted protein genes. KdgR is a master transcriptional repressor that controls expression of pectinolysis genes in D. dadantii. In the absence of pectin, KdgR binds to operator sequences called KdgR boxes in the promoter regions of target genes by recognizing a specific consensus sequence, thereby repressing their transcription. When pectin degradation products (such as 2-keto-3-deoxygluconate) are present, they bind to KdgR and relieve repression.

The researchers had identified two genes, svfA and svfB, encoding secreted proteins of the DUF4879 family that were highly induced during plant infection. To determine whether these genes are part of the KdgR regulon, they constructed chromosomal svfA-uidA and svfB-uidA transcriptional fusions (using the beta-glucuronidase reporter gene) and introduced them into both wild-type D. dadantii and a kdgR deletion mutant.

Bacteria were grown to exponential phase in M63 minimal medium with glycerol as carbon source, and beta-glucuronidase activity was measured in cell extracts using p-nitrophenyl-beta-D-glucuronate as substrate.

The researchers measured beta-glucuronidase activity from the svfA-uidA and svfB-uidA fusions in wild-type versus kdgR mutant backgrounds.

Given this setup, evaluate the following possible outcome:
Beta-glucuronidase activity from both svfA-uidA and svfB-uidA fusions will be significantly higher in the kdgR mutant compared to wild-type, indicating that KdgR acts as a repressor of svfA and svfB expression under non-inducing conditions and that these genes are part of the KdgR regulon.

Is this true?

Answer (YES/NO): NO